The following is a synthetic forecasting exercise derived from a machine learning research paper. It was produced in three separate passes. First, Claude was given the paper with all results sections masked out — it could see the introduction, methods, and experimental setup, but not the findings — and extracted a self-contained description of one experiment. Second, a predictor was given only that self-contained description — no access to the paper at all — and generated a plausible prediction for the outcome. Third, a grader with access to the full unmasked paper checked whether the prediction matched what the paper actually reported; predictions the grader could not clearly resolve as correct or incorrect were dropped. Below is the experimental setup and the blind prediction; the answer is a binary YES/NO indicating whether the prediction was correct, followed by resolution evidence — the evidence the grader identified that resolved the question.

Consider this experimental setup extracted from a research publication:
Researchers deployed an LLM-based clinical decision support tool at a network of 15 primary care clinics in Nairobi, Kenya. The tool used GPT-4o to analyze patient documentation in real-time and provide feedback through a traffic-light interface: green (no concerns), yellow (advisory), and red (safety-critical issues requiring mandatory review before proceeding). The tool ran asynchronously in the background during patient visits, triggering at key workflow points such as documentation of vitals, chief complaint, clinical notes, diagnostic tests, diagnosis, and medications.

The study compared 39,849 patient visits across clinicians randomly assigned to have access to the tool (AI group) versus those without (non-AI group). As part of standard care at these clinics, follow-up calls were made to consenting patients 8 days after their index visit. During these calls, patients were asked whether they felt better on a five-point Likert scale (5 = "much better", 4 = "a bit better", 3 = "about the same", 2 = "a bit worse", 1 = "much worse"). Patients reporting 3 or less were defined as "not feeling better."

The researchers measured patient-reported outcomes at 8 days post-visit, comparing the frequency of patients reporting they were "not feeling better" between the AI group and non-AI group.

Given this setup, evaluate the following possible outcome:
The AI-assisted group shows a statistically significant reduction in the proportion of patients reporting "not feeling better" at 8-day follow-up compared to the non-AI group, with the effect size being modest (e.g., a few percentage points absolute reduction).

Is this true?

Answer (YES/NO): NO